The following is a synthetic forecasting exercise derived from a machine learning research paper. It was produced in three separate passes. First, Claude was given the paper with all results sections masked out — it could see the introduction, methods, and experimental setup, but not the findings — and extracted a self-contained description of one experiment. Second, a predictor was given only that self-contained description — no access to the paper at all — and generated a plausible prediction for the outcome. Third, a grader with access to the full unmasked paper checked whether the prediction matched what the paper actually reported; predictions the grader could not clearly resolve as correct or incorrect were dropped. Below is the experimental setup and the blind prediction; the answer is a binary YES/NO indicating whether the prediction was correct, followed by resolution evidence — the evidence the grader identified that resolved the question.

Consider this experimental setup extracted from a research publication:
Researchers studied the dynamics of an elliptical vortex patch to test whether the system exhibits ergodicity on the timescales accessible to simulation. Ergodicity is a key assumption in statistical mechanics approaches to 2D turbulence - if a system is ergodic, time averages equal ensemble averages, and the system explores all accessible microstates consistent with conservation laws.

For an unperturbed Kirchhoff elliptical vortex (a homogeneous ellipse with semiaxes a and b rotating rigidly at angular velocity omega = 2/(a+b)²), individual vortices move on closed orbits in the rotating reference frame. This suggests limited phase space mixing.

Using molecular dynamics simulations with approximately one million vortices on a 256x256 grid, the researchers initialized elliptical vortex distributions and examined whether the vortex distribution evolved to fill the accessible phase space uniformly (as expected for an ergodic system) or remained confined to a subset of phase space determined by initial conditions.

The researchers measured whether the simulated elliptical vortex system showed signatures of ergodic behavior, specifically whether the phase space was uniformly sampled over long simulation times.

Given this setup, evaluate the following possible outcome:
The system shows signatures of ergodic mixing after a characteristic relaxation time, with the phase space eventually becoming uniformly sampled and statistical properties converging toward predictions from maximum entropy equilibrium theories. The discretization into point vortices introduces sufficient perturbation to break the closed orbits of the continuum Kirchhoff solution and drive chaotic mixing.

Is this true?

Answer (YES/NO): NO